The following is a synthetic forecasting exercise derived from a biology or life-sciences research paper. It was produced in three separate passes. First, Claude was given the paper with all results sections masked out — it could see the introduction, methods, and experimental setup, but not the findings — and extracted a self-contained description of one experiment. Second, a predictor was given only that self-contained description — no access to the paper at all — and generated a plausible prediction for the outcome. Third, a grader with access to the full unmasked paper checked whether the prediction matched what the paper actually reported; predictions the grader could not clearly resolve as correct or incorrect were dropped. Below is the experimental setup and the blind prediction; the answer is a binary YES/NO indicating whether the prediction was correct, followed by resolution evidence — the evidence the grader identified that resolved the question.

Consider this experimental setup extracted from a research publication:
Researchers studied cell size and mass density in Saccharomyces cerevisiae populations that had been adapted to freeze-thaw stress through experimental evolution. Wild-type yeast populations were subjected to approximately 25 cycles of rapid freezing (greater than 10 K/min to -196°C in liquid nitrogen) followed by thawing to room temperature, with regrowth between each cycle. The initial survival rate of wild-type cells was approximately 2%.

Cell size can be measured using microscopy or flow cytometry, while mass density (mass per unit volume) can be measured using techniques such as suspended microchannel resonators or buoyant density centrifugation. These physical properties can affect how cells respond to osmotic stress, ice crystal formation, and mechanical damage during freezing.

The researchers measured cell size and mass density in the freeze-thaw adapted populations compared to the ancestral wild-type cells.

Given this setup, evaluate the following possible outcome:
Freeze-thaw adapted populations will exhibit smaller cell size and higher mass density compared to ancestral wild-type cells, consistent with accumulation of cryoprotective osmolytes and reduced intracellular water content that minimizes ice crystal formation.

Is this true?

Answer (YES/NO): YES